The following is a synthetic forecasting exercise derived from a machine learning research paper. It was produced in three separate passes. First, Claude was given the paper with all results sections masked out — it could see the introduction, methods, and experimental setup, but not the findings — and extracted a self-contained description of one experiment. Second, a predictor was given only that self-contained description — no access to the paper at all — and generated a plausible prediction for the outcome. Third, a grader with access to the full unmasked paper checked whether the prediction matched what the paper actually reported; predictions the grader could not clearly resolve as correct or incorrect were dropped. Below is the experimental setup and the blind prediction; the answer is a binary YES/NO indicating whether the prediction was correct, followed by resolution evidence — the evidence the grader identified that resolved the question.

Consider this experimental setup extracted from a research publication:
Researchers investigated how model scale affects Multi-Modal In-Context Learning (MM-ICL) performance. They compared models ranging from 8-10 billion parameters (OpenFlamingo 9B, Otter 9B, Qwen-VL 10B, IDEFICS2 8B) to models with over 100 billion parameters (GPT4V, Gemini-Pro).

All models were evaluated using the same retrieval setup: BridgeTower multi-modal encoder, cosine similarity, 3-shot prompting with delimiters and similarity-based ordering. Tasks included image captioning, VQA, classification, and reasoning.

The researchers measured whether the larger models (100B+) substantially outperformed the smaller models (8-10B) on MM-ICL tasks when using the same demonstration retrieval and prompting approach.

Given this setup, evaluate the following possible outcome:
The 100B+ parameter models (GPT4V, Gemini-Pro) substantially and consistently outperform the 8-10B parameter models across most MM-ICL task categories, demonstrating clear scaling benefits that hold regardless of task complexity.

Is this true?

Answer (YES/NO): NO